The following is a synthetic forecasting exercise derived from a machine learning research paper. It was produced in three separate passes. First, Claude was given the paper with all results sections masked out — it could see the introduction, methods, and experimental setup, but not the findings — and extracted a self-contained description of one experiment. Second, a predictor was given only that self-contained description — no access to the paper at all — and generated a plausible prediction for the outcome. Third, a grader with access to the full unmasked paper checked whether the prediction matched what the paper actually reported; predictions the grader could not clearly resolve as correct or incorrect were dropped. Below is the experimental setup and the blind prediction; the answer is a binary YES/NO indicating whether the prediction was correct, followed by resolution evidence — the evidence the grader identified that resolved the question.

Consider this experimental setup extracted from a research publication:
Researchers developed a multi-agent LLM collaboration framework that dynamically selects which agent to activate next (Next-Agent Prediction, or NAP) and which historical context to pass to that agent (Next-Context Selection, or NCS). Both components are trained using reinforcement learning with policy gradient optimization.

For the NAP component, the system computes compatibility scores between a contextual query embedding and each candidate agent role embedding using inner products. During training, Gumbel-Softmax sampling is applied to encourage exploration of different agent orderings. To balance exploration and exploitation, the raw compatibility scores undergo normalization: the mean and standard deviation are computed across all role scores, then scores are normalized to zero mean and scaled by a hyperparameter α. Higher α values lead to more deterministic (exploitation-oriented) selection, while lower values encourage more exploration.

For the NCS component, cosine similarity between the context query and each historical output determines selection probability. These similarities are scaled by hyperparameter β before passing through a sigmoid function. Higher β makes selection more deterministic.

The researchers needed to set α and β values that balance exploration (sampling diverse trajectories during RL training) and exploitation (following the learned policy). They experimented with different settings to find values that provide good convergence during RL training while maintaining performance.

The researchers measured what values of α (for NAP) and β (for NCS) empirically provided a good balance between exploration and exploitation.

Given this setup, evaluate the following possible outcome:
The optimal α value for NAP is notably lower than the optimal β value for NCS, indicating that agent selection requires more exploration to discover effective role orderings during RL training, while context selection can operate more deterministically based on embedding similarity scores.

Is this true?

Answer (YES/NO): YES